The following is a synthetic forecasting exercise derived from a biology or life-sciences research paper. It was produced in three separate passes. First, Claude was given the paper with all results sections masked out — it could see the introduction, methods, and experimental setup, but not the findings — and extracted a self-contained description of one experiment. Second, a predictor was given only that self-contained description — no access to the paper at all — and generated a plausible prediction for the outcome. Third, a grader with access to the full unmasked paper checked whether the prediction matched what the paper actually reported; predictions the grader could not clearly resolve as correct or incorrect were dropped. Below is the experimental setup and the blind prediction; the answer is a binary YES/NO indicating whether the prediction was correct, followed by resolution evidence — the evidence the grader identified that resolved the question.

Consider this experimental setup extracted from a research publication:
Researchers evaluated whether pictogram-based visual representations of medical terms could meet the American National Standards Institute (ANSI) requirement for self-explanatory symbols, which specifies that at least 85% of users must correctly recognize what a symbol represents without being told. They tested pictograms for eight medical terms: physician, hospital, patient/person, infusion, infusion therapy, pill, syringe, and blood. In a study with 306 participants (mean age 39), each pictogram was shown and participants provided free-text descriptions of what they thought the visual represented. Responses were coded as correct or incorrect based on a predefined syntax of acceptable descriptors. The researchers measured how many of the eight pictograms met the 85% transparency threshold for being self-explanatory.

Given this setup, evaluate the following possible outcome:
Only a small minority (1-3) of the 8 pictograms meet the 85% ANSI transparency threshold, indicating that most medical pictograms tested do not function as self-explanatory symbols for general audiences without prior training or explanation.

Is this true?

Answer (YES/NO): NO